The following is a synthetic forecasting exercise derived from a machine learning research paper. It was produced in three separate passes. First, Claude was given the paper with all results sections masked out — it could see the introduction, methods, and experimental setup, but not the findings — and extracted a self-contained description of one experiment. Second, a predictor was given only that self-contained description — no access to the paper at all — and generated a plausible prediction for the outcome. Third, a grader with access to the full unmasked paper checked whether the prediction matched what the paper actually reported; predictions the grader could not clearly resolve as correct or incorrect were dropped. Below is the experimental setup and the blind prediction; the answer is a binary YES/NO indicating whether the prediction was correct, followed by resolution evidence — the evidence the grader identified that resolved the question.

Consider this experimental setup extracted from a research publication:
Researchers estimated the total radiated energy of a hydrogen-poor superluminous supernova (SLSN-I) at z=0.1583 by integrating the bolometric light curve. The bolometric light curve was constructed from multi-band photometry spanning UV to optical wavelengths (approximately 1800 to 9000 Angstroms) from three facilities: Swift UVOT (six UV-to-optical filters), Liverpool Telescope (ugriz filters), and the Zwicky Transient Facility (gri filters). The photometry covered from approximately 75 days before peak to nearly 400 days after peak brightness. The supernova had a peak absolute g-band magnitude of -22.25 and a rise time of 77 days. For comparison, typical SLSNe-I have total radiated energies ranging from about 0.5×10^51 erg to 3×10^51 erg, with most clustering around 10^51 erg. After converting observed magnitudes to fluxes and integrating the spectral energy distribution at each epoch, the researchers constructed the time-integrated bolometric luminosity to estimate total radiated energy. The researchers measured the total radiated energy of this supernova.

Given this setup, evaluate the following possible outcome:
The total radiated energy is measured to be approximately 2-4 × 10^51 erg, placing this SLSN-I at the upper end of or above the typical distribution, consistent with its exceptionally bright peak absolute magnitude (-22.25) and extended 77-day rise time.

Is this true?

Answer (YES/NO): YES